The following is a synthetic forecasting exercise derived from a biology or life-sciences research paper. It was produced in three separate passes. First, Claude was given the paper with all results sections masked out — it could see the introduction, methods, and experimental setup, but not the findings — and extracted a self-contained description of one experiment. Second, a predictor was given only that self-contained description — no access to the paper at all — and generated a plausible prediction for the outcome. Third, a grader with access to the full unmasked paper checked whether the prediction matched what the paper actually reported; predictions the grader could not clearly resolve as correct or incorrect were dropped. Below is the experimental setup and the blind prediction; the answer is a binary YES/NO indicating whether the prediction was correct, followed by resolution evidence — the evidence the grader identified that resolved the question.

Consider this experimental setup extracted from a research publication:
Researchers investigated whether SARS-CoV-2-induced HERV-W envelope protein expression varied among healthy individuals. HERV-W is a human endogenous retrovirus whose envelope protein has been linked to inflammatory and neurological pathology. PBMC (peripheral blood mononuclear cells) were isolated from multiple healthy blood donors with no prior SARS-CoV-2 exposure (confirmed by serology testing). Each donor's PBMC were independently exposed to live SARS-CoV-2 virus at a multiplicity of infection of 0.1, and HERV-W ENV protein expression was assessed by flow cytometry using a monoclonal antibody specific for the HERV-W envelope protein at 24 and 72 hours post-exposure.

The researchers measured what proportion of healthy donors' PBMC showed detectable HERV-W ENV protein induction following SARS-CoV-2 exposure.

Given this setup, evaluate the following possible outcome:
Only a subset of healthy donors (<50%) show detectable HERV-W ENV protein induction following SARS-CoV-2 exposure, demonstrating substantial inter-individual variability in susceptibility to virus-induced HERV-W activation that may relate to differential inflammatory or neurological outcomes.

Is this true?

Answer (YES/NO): YES